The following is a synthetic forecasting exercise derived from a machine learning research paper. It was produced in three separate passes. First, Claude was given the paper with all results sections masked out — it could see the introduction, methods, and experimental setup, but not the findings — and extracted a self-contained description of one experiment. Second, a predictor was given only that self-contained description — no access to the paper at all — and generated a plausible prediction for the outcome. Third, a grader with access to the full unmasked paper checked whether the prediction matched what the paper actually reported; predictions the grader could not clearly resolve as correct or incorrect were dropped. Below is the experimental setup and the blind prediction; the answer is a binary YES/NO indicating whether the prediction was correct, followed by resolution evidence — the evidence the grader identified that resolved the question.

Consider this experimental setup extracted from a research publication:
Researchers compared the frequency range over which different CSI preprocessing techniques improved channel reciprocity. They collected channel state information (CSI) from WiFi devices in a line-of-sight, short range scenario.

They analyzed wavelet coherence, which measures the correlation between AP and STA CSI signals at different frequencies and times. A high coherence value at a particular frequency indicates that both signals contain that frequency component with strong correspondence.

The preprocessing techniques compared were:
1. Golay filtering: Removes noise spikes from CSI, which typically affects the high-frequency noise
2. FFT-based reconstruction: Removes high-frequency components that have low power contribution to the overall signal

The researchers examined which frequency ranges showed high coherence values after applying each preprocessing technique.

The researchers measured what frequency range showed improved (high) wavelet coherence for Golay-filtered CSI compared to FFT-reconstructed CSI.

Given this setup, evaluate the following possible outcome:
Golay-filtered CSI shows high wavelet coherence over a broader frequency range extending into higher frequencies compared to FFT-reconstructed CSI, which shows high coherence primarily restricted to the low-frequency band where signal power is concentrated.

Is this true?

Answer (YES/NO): NO